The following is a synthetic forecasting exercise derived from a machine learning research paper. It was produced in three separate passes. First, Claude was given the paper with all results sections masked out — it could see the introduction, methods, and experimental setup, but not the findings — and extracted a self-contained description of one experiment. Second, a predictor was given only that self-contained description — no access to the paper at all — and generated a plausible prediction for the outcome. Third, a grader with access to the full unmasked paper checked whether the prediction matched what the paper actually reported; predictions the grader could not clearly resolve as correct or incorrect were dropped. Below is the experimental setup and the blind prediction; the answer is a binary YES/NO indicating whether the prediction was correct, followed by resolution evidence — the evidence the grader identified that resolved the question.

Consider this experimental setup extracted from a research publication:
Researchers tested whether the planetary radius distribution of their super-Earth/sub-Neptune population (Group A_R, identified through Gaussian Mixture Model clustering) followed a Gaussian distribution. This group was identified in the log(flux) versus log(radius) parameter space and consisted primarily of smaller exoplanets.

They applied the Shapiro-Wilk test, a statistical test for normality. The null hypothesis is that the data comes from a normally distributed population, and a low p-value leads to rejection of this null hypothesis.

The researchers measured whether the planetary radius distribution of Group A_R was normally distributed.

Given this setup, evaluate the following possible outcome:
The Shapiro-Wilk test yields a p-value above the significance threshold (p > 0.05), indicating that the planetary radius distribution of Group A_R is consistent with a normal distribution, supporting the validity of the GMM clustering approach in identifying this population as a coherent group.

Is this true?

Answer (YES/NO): NO